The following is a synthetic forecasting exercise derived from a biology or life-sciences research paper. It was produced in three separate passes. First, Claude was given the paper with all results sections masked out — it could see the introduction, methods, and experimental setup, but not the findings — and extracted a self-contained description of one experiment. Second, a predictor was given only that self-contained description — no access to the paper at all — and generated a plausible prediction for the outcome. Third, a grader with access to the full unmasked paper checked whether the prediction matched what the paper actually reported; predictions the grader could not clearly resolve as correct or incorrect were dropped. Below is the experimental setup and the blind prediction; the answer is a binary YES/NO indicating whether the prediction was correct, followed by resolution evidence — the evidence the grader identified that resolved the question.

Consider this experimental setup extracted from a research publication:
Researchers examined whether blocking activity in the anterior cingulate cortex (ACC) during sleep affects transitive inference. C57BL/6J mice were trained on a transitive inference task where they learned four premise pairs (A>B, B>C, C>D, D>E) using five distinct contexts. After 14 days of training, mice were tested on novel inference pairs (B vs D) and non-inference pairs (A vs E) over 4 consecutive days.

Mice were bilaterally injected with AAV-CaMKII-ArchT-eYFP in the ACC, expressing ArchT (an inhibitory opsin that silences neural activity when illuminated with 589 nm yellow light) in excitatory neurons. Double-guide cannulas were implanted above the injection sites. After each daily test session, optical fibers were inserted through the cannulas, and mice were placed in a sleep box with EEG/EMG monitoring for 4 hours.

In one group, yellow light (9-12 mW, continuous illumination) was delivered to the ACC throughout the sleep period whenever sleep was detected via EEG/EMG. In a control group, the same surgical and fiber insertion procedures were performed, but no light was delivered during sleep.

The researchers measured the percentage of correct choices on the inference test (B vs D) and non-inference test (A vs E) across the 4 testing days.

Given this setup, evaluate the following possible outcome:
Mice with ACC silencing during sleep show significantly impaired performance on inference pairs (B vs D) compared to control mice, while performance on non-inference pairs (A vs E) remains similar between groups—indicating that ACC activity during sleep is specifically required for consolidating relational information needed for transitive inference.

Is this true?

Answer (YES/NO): YES